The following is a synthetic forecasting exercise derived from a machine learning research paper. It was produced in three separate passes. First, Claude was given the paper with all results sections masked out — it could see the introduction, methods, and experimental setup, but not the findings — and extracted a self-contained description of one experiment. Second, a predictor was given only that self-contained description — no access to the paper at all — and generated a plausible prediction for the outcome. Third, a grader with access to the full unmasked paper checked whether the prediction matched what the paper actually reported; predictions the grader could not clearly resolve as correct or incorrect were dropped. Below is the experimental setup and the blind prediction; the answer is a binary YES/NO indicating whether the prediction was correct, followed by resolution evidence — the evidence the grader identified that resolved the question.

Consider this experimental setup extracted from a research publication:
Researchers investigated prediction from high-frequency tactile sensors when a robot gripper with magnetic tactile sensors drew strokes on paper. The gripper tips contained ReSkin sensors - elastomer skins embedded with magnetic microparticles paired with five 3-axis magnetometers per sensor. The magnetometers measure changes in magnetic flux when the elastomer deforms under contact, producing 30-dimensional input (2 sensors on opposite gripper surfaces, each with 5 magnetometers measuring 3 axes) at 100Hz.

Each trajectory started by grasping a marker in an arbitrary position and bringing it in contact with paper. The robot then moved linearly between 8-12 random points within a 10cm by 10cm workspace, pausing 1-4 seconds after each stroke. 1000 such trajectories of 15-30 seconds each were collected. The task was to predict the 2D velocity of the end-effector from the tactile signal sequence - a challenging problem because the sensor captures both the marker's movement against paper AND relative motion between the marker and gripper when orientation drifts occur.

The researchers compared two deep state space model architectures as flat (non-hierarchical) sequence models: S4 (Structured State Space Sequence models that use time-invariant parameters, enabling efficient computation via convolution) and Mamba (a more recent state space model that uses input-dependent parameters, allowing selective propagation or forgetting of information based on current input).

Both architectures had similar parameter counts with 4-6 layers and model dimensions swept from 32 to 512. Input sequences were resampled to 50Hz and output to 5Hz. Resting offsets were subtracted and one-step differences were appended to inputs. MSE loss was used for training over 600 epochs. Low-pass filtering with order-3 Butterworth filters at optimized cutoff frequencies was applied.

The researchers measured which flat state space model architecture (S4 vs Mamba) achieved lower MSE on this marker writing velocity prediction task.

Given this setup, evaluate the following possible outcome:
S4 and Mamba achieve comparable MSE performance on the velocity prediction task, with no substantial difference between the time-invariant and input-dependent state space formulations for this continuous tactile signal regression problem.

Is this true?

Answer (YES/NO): NO